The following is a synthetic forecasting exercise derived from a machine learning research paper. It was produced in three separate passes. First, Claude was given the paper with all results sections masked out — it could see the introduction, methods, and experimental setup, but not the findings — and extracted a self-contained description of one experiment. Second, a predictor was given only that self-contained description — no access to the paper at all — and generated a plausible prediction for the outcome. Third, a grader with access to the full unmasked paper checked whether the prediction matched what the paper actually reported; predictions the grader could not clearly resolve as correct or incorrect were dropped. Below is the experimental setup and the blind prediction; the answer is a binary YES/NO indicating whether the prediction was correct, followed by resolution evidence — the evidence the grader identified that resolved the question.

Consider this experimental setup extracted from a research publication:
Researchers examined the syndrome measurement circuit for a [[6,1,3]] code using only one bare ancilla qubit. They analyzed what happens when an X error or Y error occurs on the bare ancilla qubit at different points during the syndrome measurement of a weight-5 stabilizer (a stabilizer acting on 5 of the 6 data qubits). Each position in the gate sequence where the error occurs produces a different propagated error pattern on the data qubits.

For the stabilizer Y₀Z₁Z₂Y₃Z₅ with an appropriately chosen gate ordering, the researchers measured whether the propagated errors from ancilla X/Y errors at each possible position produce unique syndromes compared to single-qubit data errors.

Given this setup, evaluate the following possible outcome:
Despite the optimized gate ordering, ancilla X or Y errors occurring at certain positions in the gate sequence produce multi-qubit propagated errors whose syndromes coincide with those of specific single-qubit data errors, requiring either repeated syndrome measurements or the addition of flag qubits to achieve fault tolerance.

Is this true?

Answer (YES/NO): NO